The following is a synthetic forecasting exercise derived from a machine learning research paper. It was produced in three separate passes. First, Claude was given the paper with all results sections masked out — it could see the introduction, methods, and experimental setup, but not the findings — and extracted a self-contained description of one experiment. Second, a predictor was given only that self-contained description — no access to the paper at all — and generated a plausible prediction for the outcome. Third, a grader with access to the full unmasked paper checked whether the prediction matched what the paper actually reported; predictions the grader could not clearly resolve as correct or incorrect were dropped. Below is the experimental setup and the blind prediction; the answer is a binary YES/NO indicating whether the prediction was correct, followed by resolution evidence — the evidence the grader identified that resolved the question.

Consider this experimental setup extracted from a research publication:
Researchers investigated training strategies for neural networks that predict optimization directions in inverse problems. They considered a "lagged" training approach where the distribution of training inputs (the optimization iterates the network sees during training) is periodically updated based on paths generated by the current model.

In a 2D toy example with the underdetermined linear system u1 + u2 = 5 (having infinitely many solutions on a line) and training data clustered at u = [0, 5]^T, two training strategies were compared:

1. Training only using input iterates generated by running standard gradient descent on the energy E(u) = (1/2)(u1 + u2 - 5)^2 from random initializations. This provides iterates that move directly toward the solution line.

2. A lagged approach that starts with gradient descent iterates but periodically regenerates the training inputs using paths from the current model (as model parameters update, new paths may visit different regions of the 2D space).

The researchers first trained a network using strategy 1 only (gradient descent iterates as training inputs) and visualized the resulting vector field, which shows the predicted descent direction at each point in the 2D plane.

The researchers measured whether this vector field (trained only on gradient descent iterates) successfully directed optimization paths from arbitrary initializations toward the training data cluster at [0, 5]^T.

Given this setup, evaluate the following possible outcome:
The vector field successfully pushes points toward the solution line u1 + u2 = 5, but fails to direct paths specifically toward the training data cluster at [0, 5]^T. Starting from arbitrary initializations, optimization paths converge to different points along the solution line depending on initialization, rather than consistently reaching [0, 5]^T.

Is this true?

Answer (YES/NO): NO